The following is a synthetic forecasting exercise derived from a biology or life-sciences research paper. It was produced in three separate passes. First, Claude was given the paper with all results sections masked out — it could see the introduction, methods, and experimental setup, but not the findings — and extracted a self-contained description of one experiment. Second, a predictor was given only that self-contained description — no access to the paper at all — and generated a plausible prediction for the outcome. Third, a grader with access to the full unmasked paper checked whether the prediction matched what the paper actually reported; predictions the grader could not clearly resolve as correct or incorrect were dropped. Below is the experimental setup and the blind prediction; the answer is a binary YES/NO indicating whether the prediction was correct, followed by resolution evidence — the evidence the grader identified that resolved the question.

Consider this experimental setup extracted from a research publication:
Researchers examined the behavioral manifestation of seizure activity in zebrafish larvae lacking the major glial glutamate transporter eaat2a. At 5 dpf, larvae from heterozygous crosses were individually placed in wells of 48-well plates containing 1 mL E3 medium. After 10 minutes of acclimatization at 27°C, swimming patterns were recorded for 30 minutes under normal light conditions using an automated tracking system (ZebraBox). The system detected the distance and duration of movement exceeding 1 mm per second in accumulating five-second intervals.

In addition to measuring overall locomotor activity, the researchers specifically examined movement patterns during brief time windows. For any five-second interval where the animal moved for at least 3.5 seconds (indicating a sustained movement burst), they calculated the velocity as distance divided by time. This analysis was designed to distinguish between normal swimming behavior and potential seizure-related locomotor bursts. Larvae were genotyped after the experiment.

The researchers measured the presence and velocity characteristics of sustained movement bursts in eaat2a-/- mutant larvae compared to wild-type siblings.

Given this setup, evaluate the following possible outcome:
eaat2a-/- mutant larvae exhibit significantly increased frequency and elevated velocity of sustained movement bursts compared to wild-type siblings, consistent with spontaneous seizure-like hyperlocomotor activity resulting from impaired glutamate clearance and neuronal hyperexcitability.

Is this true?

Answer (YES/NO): YES